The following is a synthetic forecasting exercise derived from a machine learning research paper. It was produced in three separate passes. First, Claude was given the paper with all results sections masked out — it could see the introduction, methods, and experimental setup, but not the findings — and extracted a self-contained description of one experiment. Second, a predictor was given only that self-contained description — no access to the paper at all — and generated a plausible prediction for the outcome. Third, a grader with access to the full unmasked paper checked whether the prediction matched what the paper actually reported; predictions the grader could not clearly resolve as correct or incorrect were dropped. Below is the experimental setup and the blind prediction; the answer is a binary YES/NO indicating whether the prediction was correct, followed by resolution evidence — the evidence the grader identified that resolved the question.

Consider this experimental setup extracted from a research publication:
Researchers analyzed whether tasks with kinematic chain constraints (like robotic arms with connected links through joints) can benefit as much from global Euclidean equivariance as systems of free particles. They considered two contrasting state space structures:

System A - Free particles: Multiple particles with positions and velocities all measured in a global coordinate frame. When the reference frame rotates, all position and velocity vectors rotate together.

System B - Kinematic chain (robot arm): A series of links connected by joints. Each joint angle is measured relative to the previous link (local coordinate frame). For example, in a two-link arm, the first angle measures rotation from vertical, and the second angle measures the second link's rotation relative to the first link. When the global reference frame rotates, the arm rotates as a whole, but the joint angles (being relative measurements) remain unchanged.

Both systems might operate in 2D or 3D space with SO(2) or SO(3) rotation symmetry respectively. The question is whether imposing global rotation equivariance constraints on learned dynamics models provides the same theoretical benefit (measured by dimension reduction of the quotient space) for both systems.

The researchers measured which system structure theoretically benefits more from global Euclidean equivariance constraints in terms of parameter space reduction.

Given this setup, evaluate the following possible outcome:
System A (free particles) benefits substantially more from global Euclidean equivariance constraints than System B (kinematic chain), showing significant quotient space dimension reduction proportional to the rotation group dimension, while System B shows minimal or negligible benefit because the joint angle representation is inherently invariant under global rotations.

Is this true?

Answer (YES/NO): YES